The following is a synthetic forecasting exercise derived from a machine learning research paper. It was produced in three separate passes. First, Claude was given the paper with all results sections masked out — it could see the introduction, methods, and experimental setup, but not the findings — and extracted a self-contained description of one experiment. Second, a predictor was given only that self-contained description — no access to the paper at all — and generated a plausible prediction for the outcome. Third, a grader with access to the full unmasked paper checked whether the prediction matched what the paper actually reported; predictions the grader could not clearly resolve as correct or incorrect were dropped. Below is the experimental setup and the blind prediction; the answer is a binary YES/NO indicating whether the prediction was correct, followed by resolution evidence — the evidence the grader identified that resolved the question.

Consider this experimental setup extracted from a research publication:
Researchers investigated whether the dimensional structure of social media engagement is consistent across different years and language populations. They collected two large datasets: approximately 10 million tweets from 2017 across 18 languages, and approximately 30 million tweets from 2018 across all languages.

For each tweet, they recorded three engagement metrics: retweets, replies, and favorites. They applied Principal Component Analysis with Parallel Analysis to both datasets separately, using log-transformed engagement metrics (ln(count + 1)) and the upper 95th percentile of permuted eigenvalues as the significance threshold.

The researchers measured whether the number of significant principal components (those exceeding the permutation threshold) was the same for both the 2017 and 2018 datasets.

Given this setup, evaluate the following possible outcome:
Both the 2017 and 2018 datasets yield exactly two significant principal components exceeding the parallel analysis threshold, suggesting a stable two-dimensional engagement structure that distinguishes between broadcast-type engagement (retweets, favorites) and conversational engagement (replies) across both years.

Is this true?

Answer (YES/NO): NO